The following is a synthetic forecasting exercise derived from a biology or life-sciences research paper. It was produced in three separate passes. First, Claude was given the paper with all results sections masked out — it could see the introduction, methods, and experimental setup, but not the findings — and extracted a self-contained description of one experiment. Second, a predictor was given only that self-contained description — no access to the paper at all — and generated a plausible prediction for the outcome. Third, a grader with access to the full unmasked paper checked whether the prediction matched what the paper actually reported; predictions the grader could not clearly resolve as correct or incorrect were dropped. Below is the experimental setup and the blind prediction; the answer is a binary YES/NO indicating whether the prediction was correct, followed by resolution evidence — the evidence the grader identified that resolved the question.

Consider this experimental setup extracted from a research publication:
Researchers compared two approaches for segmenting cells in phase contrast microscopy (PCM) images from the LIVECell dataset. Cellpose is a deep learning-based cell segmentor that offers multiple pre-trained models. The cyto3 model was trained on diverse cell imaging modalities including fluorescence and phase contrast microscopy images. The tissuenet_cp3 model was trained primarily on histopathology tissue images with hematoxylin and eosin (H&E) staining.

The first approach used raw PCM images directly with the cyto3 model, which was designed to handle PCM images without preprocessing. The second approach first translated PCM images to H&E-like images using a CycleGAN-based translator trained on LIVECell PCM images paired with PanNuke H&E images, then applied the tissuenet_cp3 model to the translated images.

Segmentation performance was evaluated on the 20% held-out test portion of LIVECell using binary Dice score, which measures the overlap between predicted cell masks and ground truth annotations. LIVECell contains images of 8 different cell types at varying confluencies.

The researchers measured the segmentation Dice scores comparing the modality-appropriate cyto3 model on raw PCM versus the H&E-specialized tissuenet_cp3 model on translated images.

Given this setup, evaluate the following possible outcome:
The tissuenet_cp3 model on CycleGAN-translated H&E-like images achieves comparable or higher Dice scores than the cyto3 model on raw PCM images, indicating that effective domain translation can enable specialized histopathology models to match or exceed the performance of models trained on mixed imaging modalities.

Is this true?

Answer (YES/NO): YES